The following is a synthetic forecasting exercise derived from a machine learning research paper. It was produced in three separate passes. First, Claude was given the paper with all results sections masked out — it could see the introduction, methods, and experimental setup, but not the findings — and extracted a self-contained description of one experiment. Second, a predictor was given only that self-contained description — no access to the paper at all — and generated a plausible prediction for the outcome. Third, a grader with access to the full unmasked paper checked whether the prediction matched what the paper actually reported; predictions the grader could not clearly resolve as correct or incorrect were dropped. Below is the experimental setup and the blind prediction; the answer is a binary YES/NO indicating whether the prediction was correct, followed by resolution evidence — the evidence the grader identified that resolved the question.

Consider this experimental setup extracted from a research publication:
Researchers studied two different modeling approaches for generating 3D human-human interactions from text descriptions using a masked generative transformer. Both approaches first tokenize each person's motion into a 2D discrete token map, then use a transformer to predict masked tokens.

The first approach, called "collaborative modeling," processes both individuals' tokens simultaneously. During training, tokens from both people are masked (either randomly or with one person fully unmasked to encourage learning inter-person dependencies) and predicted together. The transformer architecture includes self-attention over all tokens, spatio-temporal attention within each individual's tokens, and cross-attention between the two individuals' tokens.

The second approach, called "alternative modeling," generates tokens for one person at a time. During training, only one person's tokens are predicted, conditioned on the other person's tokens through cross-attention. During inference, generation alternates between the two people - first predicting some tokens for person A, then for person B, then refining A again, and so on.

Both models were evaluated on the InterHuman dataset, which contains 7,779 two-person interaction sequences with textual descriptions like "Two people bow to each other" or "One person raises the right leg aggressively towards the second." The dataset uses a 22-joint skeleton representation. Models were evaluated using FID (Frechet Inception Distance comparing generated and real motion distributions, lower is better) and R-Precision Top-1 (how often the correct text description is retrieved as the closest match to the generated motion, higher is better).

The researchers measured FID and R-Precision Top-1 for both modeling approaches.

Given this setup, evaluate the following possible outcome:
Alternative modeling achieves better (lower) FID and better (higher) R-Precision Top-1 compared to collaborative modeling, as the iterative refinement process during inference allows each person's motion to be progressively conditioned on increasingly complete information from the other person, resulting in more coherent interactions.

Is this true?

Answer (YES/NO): NO